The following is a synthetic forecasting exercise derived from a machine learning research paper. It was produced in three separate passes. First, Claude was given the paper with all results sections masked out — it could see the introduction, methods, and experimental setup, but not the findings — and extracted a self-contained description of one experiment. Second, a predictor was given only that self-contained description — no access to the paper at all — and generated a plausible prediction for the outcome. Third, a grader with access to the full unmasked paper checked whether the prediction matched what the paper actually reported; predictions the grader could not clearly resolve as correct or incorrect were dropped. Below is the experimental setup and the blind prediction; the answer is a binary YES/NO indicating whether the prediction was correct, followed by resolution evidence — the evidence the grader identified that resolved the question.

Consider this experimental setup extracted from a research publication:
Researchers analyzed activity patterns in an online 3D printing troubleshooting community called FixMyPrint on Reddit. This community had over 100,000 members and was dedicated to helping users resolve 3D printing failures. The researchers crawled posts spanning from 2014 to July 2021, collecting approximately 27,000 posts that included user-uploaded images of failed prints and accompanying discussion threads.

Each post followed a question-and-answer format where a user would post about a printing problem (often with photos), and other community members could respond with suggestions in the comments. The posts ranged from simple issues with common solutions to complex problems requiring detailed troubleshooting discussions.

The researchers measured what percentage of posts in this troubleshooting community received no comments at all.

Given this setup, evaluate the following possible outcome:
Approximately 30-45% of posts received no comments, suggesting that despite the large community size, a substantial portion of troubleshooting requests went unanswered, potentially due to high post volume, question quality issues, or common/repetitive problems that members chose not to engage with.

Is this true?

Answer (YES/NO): NO